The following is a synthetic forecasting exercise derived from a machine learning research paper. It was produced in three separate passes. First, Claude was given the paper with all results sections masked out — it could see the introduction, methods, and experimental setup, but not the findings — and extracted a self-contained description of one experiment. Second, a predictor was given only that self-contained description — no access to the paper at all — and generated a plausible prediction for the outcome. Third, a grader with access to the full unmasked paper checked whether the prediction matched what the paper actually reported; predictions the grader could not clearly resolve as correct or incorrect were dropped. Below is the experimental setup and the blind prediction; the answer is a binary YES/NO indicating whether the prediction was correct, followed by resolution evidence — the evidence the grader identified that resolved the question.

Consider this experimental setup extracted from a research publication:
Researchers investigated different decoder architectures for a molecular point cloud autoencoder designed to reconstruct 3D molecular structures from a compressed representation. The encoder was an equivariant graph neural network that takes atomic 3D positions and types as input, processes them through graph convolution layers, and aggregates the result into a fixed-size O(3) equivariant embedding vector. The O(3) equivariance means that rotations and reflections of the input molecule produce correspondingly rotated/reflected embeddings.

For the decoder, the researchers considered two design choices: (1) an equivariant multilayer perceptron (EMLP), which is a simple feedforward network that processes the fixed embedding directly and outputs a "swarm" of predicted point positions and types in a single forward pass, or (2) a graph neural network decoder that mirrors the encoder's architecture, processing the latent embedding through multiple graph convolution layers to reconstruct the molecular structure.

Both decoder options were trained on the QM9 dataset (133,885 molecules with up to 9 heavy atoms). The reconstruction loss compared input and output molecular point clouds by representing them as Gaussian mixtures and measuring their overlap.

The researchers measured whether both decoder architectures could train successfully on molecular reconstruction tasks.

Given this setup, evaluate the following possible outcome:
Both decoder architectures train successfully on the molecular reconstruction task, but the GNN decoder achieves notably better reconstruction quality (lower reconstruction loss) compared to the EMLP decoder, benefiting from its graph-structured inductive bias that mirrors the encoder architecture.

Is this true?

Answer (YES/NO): NO